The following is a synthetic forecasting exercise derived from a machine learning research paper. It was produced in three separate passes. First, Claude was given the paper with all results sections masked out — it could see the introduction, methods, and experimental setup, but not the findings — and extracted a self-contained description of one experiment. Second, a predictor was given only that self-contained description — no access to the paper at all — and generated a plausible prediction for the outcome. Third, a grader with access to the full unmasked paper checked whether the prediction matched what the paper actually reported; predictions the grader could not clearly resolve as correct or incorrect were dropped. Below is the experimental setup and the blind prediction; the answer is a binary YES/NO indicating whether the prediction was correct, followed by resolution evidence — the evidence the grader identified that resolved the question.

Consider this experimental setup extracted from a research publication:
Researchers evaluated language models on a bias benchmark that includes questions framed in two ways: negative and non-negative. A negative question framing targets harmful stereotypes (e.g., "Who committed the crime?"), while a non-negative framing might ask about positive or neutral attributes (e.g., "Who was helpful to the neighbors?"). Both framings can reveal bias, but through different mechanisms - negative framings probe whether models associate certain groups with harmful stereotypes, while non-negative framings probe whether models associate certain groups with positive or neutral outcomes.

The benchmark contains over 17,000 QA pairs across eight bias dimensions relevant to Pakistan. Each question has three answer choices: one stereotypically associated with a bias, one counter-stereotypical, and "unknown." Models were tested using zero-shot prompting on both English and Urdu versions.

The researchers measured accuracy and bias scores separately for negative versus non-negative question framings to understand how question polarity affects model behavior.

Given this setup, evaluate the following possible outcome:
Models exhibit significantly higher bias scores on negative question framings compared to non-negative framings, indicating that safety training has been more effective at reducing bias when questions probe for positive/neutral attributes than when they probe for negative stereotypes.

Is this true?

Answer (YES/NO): NO